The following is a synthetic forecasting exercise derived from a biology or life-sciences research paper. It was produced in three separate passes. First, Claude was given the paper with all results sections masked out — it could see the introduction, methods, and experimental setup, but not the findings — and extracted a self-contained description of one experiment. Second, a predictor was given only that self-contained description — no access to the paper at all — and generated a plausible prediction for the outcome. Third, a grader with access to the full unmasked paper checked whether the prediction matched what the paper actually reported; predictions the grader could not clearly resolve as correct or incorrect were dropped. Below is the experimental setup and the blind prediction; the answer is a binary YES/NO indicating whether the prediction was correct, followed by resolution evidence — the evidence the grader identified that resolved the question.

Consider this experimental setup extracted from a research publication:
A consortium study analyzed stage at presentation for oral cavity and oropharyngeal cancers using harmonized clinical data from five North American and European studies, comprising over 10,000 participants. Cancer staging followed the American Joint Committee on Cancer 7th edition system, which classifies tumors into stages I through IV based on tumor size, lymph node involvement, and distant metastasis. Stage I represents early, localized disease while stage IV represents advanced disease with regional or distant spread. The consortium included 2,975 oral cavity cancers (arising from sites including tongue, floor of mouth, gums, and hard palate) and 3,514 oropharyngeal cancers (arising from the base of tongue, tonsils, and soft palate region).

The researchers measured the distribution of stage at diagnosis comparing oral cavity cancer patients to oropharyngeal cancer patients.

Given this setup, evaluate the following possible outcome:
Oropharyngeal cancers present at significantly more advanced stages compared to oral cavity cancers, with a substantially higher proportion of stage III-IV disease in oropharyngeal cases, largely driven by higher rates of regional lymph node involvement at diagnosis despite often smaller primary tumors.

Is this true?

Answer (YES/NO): NO